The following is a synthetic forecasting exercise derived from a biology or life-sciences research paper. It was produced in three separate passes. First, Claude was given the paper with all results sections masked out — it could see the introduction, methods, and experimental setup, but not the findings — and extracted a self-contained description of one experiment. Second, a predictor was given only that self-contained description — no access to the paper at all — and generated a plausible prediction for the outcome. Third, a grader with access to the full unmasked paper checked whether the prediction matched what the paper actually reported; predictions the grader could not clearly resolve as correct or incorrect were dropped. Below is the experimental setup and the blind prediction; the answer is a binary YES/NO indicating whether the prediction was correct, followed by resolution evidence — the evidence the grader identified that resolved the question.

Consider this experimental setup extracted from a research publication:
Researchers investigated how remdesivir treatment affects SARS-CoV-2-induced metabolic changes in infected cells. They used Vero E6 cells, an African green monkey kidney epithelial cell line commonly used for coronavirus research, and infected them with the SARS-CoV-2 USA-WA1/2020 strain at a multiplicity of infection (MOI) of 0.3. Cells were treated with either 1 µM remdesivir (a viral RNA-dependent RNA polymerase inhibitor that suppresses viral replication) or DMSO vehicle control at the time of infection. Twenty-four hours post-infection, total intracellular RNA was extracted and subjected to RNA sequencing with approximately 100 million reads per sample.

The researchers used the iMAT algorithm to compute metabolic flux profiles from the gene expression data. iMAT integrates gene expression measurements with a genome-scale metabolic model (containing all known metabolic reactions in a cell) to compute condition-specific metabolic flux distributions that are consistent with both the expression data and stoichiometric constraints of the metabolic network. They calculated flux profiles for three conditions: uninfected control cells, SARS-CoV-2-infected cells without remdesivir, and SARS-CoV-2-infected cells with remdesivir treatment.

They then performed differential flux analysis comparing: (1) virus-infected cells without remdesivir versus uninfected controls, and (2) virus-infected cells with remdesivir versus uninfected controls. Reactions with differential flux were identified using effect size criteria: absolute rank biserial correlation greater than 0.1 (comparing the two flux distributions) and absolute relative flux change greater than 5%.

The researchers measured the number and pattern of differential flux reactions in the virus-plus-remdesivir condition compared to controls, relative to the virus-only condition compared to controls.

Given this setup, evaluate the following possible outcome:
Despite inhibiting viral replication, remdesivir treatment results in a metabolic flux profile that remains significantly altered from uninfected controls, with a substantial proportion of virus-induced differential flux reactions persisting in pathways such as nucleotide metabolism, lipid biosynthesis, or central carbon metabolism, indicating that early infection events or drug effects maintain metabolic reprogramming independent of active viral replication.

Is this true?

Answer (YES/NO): YES